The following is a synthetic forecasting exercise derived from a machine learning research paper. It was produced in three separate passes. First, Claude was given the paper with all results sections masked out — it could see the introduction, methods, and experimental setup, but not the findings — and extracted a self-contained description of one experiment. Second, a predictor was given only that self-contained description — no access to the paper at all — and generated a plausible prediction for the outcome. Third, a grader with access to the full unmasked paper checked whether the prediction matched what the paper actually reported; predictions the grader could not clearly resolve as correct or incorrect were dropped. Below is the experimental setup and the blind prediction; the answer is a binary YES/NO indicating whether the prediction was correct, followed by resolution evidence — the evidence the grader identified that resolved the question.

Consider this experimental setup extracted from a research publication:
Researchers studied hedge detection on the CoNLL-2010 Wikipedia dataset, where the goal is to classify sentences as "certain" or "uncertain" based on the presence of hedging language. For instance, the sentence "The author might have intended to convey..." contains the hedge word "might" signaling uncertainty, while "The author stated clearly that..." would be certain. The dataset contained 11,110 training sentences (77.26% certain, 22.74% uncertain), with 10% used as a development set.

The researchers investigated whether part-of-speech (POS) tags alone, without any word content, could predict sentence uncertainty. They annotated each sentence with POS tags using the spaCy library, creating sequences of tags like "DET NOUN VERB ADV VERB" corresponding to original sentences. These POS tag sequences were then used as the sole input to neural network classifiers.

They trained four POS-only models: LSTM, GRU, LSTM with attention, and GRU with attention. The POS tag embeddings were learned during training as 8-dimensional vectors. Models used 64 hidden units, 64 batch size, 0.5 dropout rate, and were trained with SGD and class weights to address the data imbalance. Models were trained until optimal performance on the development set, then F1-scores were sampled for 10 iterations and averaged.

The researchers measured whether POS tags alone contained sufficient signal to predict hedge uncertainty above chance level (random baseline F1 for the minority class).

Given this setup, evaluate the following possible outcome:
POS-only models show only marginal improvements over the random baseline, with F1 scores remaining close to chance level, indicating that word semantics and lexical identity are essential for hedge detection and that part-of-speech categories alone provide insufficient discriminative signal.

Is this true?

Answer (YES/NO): NO